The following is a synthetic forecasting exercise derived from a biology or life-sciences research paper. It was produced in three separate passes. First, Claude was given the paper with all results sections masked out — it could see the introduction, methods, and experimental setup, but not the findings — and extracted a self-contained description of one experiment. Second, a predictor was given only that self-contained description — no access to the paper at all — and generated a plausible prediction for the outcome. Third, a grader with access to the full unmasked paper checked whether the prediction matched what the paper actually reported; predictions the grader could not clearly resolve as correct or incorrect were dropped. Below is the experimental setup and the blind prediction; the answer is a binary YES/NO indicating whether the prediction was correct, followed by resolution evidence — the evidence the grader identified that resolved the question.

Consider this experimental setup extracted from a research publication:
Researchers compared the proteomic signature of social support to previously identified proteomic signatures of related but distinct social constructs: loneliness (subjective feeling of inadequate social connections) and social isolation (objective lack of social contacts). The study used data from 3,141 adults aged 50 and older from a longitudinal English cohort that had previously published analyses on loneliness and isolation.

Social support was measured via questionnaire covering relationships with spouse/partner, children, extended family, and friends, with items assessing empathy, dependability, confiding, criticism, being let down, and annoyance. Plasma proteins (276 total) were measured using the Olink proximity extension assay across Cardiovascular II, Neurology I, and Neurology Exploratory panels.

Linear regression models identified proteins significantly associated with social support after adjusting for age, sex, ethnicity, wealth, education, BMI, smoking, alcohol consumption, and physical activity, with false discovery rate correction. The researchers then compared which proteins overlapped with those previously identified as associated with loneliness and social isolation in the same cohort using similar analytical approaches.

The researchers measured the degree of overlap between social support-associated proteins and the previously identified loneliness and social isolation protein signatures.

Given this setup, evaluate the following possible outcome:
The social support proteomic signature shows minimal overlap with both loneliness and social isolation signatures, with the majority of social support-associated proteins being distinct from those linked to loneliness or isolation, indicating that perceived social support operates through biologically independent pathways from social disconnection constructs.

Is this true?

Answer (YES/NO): NO